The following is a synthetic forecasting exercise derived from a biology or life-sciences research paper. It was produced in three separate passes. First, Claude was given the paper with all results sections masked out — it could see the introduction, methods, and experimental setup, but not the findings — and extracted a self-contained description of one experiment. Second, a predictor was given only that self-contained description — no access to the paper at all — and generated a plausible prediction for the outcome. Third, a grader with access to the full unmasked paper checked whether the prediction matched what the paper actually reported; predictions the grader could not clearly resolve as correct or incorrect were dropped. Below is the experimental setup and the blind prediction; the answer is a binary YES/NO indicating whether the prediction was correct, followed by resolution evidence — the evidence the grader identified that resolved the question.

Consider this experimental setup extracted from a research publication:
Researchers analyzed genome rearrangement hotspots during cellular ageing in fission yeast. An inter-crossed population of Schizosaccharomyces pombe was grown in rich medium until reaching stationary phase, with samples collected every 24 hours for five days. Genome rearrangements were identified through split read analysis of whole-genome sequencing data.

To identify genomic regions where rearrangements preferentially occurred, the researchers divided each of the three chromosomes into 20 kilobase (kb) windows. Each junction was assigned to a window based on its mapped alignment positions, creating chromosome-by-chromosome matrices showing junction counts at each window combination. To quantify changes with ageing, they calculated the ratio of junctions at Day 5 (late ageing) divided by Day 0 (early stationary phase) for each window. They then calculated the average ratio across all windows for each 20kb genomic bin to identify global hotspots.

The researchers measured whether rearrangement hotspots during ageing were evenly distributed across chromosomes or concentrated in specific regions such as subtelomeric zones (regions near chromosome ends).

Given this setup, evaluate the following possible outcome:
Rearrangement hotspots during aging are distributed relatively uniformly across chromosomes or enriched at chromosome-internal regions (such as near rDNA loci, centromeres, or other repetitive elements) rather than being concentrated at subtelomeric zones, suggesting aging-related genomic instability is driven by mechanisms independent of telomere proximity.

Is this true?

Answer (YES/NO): NO